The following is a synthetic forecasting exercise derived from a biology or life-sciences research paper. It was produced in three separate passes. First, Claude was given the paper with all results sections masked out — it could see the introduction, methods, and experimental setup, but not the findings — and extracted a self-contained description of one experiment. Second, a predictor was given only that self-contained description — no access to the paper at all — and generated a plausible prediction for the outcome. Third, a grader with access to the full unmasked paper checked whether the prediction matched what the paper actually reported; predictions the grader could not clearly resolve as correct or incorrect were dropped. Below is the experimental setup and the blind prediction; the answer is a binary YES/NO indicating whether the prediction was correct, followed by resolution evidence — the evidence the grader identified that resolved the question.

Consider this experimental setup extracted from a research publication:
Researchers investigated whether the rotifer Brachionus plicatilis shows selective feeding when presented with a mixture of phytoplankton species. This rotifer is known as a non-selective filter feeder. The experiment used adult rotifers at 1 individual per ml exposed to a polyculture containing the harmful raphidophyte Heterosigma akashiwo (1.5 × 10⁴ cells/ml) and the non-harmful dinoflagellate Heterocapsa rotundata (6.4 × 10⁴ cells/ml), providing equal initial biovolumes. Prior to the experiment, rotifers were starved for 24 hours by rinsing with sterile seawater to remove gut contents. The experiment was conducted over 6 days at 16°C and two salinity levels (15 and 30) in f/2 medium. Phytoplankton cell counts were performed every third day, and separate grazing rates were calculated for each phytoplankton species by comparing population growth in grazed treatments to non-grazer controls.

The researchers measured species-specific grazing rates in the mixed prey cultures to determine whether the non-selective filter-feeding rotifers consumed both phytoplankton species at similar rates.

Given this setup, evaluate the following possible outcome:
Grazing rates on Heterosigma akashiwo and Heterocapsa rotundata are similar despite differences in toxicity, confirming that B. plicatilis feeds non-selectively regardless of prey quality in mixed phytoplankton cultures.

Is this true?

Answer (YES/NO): NO